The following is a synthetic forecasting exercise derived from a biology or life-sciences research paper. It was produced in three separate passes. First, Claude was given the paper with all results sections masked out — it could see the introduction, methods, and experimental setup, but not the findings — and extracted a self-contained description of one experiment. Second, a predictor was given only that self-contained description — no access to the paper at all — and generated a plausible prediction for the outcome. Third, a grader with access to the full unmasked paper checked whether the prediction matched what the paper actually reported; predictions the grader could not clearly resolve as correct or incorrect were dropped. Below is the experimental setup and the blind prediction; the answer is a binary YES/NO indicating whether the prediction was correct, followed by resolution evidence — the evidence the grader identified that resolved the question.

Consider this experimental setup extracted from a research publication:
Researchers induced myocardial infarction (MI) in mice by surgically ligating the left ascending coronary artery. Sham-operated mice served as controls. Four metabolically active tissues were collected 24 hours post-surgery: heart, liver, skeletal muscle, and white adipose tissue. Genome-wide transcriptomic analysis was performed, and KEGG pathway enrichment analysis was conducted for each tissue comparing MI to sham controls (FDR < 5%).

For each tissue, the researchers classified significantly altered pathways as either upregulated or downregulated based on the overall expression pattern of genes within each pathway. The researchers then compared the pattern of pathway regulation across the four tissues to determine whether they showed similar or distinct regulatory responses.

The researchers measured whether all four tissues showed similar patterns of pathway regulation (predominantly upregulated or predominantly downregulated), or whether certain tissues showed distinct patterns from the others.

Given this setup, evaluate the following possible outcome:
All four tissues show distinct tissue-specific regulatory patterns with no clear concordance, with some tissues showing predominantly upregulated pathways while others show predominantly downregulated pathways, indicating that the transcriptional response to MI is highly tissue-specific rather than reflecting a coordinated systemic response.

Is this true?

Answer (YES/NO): NO